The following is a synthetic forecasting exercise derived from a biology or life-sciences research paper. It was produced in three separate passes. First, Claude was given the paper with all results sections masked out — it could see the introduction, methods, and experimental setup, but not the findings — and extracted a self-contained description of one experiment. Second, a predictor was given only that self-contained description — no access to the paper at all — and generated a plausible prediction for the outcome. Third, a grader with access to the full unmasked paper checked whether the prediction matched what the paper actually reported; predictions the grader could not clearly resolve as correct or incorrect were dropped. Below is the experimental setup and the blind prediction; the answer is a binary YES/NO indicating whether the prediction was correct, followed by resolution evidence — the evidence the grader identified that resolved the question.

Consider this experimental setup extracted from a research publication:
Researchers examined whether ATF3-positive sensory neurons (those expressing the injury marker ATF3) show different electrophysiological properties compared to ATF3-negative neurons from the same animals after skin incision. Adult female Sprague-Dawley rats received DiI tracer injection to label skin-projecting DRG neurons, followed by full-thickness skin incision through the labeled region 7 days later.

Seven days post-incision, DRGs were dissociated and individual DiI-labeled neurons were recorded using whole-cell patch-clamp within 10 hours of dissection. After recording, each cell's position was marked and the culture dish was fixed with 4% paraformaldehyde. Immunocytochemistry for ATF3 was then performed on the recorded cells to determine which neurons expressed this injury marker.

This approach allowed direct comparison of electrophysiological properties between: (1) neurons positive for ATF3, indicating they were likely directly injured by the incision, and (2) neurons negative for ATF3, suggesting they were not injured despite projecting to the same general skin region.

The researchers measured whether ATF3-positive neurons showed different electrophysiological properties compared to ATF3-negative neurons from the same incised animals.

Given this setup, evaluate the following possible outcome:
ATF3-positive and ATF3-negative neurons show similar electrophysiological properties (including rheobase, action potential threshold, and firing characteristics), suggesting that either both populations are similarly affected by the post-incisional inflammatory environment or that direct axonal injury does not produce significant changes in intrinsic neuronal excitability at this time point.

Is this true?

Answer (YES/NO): NO